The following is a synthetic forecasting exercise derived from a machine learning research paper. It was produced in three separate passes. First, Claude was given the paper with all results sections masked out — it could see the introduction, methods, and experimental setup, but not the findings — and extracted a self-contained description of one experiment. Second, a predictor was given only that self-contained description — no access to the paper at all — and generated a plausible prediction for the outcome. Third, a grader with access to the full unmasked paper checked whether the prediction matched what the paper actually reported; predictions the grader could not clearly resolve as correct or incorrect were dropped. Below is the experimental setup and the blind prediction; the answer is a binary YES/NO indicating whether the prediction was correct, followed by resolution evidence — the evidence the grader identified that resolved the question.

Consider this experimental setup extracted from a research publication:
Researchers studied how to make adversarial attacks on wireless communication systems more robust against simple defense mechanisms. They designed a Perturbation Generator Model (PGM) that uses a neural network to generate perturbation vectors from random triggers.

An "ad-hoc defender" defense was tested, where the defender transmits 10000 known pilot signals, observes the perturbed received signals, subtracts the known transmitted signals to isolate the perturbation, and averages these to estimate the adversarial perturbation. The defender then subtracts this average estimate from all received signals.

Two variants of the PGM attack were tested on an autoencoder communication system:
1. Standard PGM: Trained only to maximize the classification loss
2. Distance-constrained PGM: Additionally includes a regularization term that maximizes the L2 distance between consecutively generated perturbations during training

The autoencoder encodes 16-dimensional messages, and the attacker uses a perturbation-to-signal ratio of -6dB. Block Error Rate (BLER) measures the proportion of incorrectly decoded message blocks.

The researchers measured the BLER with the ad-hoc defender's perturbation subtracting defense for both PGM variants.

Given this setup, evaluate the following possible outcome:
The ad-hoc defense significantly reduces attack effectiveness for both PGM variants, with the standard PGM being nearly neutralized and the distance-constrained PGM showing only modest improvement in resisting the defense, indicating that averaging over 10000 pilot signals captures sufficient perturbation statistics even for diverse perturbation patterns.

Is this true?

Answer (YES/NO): NO